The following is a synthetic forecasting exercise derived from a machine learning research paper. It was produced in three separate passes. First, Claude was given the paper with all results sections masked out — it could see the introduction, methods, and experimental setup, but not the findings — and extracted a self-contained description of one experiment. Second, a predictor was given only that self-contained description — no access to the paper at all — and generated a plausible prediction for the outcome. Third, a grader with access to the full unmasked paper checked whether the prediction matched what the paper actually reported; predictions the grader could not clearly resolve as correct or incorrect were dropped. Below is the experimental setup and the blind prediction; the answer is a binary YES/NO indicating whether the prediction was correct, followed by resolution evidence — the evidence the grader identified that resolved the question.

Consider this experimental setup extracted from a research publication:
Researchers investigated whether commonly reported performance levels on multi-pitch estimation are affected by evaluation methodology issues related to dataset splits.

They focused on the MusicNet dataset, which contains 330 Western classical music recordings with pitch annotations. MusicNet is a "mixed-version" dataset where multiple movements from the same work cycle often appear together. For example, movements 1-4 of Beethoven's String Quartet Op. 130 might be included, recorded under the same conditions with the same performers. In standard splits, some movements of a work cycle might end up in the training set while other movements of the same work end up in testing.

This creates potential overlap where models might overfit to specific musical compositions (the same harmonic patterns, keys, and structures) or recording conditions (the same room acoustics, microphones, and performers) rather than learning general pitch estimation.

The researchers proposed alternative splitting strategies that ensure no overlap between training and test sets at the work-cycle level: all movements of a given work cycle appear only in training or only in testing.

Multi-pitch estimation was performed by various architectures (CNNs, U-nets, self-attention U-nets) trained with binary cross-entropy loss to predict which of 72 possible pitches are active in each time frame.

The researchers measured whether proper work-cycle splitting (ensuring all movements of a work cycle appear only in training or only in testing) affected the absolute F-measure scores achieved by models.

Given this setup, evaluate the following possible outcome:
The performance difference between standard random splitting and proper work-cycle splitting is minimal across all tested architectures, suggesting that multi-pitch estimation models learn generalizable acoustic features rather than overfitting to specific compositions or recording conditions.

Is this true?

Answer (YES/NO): NO